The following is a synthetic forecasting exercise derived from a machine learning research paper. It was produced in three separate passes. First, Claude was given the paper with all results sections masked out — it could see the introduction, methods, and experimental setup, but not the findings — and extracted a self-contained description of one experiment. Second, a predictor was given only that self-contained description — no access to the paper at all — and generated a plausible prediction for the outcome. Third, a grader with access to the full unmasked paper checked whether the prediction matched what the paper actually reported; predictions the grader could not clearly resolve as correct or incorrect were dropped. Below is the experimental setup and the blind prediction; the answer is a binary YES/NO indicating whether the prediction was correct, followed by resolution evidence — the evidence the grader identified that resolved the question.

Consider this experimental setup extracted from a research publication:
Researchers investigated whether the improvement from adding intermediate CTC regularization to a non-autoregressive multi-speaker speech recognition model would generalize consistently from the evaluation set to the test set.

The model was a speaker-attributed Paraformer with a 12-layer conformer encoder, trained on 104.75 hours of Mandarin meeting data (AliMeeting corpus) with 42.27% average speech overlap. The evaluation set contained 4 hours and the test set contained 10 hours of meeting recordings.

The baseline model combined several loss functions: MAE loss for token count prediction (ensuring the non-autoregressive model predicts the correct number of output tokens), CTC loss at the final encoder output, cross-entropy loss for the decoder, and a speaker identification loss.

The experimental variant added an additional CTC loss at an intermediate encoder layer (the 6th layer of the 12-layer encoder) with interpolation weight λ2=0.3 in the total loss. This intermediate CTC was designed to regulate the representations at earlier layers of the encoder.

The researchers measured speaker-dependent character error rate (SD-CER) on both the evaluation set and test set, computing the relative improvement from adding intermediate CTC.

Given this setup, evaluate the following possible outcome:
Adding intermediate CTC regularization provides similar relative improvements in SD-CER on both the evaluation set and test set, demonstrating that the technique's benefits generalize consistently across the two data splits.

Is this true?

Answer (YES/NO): YES